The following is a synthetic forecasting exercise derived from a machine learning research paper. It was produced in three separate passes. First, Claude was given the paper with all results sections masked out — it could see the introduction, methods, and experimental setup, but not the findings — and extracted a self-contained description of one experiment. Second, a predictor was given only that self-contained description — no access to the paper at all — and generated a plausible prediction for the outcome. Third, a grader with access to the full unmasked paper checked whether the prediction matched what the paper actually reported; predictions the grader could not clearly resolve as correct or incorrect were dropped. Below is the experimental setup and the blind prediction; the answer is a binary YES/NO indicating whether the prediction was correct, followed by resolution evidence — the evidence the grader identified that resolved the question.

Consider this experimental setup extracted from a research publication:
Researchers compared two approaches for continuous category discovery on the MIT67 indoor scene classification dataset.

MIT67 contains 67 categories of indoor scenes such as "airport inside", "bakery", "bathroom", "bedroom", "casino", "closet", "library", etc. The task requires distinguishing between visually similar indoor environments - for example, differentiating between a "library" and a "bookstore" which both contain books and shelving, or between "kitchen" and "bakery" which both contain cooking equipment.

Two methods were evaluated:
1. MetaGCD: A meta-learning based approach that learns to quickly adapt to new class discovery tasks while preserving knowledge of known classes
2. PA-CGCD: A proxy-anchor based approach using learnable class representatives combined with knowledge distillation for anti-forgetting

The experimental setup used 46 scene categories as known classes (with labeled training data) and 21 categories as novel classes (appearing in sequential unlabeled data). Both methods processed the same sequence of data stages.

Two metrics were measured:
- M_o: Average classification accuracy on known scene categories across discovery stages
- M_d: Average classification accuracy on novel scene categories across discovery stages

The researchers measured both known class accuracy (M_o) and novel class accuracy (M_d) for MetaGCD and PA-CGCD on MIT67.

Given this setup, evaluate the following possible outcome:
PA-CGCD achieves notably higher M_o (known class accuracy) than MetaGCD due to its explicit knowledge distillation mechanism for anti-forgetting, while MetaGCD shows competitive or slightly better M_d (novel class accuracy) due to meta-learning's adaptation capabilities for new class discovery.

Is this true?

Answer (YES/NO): NO